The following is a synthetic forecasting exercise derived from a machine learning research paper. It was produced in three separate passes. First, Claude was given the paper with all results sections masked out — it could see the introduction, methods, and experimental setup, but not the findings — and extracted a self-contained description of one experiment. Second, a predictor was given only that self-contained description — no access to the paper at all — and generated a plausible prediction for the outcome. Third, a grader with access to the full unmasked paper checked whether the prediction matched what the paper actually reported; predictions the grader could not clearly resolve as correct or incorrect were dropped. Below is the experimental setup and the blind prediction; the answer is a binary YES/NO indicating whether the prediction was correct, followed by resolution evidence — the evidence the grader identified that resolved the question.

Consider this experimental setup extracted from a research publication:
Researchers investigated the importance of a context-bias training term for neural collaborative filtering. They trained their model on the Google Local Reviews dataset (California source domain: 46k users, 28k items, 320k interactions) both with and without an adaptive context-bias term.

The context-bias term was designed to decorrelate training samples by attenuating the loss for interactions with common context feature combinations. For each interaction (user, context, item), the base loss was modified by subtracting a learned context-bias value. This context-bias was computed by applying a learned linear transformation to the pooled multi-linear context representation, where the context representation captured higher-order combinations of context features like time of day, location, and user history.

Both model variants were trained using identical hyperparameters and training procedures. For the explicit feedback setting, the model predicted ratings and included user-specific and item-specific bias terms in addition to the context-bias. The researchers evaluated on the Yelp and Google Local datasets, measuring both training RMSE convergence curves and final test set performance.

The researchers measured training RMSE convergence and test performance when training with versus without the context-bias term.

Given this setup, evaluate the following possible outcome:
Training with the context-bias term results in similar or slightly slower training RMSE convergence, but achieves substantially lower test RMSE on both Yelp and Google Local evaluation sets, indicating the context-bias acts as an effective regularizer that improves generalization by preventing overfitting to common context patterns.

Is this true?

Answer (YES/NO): YES